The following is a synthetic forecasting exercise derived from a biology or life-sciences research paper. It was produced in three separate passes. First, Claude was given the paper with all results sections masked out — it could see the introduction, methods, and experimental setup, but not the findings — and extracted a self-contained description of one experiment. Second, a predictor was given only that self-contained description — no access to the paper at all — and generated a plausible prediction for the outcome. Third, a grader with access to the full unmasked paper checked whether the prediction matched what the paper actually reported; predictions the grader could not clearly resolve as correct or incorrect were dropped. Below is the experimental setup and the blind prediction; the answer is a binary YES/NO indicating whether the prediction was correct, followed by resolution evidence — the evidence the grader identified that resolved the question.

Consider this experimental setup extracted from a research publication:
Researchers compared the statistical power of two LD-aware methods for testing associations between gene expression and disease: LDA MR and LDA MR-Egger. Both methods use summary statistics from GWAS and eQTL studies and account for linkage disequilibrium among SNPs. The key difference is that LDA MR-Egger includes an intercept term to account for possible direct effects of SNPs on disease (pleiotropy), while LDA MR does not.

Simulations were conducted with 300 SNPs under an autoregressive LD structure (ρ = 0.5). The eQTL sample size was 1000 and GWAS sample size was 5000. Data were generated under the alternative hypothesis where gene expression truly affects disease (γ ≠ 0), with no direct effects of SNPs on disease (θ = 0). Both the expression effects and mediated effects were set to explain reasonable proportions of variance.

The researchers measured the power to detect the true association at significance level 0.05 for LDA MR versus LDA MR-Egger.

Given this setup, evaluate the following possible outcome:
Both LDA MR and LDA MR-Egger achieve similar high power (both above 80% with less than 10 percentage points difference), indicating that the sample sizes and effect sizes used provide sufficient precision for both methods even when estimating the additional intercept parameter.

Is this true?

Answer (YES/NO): YES